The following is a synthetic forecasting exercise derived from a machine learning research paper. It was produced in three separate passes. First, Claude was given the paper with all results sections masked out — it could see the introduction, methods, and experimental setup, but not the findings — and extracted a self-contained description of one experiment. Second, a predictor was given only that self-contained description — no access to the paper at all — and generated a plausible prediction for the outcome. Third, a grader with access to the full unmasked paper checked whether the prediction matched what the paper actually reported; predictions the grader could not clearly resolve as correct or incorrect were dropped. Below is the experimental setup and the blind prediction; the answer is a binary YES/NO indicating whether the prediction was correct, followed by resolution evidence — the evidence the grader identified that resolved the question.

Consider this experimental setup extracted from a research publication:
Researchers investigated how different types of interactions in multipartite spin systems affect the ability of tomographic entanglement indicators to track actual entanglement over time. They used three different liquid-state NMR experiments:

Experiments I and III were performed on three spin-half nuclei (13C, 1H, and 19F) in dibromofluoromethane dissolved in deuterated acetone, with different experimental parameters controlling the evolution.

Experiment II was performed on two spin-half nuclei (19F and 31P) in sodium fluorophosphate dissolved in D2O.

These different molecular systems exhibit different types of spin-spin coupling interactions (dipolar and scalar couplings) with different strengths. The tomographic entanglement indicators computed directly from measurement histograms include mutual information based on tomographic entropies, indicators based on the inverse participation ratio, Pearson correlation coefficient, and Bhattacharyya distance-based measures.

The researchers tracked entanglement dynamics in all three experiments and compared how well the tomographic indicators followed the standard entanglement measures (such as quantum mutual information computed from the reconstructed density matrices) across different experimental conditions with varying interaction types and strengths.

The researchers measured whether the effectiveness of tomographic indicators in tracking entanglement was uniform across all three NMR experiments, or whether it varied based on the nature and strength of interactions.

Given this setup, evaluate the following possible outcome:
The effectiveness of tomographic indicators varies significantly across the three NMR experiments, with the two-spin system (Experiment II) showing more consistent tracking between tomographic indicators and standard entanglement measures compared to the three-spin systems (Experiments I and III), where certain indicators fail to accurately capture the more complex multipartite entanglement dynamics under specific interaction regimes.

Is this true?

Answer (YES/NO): NO